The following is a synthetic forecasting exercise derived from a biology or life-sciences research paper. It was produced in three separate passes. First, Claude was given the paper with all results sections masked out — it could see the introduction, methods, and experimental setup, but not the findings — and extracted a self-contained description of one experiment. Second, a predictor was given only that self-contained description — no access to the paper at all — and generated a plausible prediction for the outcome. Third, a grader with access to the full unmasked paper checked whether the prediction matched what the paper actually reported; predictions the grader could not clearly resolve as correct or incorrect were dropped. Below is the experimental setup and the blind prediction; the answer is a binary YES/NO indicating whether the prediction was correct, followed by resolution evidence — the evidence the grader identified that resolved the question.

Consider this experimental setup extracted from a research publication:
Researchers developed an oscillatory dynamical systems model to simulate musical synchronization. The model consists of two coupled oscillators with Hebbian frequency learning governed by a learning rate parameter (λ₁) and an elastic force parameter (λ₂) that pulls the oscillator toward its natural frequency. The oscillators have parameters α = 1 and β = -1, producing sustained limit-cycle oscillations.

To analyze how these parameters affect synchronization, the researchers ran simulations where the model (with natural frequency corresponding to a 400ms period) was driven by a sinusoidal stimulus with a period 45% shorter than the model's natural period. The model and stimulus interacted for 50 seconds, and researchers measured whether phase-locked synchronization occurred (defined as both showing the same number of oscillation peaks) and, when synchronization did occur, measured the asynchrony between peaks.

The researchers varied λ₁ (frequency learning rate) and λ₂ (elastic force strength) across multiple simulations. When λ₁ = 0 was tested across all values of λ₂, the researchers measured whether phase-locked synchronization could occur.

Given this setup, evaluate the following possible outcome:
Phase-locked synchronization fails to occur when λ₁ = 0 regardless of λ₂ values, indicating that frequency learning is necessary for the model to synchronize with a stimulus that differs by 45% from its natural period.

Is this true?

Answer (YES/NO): YES